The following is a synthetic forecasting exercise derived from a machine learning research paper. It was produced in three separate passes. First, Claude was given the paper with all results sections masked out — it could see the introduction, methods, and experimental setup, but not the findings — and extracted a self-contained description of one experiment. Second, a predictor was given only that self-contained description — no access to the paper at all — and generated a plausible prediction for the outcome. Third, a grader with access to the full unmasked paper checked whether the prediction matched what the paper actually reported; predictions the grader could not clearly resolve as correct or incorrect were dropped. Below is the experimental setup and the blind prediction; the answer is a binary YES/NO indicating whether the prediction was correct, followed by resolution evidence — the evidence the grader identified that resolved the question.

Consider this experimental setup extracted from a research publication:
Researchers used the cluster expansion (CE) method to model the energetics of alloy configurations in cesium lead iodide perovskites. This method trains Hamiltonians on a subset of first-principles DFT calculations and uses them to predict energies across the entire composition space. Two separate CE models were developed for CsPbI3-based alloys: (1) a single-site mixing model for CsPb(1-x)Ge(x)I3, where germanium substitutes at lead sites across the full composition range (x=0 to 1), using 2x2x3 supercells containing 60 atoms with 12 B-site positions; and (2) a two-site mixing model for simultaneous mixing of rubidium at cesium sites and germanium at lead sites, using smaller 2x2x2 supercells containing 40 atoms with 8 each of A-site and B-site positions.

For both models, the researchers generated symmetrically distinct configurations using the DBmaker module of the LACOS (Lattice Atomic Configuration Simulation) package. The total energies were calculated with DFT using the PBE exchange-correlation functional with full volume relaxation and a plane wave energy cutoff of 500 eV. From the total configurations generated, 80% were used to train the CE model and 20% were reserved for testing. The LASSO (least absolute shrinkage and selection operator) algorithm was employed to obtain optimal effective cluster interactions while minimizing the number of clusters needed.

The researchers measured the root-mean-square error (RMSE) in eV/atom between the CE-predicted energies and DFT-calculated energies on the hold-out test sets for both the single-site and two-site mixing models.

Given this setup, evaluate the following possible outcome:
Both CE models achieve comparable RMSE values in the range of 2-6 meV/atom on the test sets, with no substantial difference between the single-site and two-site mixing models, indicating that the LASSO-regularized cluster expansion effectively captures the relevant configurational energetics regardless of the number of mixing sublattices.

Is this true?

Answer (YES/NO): NO